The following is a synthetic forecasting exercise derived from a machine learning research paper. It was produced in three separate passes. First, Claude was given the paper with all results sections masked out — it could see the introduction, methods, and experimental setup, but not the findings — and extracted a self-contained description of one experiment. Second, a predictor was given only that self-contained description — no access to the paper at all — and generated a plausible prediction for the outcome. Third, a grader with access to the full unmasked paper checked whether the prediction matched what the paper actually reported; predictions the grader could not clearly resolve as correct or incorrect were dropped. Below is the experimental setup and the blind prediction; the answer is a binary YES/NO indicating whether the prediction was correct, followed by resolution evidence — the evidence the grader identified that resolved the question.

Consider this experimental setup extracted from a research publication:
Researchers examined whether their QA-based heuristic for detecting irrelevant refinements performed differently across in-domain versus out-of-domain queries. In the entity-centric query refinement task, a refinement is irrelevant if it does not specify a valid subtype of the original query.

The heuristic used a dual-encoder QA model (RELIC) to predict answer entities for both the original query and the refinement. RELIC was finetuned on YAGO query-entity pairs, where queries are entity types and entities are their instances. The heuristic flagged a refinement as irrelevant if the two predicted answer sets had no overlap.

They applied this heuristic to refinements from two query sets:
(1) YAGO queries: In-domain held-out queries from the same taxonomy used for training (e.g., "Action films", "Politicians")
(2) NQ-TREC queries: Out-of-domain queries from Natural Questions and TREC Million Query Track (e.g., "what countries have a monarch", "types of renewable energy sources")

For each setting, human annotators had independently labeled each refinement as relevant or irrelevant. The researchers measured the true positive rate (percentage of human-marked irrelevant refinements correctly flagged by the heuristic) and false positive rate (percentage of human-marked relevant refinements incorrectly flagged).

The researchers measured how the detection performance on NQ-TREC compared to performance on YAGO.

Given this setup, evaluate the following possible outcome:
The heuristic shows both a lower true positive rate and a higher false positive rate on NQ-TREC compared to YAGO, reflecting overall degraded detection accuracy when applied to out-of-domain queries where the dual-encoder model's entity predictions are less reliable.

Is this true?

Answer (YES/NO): NO